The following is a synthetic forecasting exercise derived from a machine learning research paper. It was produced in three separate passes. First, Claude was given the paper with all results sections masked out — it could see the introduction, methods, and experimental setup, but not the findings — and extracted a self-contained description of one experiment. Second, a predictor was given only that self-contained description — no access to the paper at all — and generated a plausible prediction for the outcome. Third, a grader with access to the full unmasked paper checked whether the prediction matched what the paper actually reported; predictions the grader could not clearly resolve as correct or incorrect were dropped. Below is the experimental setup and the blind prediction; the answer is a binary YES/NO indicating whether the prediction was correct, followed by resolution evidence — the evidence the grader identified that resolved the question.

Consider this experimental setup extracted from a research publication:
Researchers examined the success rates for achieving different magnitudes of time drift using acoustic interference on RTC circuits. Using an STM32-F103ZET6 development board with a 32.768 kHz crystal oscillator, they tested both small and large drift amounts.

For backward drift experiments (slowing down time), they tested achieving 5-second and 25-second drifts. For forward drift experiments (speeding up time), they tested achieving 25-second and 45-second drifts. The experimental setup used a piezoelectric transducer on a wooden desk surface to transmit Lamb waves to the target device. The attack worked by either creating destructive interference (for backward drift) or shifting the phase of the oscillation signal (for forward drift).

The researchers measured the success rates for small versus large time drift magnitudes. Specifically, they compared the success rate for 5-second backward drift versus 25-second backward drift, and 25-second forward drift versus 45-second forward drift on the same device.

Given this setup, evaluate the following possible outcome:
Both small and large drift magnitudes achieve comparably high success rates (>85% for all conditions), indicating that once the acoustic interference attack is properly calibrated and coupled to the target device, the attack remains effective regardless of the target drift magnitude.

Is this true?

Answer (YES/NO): YES